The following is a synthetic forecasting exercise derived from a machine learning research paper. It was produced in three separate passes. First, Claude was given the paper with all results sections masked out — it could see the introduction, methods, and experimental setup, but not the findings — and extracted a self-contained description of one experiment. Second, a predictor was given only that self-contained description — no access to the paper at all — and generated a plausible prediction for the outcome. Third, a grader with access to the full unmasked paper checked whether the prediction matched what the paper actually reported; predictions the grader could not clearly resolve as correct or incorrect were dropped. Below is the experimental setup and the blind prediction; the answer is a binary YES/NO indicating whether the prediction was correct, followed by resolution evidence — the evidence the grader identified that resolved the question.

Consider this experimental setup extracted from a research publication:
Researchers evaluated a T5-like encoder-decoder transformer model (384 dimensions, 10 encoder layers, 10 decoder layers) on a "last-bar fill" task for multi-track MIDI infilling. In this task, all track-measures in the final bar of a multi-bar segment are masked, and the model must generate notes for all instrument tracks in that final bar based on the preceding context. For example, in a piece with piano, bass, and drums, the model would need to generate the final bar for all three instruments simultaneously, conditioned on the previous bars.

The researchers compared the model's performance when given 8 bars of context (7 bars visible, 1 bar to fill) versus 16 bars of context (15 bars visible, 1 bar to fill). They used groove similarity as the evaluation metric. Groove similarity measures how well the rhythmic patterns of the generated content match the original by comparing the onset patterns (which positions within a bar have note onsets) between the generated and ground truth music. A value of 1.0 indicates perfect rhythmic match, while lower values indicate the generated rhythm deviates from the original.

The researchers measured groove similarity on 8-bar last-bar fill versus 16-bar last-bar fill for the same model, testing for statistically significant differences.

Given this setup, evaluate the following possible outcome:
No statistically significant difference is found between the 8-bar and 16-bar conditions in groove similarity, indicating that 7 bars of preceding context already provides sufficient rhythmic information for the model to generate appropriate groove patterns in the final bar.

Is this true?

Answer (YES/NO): NO